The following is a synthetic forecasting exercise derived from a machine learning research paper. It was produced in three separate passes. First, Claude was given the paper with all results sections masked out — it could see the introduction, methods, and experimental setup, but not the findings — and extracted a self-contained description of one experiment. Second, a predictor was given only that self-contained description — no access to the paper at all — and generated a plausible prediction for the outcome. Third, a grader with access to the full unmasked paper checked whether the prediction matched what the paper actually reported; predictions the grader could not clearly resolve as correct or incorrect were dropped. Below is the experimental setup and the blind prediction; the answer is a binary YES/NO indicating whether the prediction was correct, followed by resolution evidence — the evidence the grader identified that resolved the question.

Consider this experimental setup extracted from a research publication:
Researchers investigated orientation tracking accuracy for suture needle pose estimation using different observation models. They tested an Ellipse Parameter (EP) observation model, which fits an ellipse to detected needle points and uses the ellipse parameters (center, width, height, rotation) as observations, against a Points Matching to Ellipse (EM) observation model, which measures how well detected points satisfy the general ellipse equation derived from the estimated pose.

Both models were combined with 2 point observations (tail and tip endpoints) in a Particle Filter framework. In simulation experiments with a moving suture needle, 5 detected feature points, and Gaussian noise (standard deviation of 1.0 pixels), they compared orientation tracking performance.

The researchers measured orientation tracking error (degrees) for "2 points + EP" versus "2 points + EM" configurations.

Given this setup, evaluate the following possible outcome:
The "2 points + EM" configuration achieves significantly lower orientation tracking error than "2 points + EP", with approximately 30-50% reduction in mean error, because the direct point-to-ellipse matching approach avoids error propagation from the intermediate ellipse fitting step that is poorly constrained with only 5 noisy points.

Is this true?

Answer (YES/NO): NO